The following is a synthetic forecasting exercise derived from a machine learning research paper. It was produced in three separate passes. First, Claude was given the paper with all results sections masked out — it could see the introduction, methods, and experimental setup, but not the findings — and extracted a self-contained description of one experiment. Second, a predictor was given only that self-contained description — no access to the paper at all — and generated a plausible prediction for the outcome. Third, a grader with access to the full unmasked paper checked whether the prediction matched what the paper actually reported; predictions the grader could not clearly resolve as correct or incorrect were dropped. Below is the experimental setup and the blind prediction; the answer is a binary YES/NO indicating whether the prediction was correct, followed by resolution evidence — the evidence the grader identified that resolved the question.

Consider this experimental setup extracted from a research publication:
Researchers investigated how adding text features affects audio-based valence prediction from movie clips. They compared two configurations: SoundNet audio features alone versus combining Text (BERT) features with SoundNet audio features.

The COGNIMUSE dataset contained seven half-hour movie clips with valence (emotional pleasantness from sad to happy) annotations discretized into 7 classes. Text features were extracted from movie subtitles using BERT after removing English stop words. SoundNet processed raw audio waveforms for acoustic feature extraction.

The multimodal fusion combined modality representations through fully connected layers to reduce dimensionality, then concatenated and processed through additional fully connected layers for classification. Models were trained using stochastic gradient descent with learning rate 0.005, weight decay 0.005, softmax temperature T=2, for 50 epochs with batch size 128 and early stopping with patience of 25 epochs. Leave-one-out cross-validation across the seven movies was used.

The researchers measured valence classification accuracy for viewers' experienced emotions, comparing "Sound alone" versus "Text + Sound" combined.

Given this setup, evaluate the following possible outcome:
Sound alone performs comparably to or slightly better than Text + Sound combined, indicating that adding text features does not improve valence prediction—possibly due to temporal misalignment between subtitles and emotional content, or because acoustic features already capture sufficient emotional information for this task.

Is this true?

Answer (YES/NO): NO